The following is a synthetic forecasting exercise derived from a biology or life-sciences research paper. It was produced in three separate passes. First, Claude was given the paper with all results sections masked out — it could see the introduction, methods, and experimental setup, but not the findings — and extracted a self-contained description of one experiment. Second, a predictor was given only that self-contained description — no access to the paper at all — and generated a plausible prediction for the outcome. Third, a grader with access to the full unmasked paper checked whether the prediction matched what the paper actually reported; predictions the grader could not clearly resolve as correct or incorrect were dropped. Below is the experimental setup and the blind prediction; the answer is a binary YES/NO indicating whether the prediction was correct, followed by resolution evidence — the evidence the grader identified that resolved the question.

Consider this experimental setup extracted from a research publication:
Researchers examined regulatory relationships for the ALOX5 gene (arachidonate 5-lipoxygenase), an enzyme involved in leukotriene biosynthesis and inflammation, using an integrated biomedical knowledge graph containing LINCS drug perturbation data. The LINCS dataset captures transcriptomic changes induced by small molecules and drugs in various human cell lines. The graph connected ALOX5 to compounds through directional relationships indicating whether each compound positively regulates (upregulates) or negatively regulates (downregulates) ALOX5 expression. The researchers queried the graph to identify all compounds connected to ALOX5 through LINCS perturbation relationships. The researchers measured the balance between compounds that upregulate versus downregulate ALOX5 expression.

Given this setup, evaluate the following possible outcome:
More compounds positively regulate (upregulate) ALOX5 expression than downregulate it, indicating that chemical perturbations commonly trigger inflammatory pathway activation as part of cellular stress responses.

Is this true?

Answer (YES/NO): NO